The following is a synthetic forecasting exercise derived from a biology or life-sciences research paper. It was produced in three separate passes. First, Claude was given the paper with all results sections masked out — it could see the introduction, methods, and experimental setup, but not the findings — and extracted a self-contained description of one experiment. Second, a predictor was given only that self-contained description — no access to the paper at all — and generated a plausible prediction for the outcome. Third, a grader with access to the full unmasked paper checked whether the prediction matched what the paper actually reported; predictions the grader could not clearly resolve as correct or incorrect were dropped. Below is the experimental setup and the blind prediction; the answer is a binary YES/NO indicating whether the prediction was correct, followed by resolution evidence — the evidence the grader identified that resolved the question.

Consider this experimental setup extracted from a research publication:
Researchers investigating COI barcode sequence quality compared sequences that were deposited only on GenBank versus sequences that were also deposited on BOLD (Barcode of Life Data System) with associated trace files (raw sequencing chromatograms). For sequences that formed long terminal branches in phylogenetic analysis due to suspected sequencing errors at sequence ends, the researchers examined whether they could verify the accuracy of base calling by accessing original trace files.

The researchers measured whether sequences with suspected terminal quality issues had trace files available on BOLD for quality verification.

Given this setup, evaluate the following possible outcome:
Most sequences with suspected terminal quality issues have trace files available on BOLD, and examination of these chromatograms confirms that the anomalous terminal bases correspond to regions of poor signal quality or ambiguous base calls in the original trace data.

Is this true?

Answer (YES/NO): NO